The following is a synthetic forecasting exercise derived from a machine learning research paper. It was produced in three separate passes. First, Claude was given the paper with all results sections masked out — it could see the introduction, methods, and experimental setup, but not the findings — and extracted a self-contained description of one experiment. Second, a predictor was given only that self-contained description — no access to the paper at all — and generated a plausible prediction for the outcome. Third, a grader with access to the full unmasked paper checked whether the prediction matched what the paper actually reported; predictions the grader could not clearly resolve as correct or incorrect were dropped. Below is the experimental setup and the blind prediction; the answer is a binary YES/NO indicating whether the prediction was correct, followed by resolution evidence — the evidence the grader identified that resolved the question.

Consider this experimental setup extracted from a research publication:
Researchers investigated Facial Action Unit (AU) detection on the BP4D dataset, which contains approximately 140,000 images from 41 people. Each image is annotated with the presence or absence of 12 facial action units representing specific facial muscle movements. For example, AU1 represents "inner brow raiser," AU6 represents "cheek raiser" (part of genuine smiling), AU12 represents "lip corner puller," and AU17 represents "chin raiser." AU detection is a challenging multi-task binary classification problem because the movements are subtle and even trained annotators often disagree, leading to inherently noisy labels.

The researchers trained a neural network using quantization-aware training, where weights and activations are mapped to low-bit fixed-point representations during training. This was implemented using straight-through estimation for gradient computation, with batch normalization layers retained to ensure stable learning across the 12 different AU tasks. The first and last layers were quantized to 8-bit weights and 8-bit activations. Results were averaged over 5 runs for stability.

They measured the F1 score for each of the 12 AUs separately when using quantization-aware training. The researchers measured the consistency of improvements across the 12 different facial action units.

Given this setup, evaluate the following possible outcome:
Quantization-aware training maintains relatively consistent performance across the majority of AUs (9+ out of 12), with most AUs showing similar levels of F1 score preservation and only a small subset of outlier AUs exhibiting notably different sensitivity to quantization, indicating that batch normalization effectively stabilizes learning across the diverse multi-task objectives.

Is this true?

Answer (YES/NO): NO